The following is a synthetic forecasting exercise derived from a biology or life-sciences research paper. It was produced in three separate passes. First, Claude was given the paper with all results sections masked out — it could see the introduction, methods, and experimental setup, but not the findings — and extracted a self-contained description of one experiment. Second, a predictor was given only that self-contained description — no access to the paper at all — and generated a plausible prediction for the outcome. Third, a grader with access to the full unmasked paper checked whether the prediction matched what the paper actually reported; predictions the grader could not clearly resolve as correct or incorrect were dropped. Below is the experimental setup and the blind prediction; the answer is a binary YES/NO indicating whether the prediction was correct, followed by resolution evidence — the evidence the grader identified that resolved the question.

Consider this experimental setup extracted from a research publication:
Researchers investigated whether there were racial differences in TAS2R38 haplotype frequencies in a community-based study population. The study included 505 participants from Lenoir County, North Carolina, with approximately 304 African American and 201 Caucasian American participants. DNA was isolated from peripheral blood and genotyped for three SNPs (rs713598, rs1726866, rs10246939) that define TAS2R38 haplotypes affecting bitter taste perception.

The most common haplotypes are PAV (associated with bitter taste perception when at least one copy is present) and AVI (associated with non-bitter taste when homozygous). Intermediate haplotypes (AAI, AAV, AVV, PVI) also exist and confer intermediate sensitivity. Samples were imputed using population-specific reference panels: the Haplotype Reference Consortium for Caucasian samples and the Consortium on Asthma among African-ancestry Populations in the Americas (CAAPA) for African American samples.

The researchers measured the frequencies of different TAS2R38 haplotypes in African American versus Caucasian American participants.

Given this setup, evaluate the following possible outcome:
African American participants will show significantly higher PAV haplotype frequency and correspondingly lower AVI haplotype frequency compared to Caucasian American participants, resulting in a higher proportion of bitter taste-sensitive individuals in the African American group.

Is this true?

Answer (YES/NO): NO